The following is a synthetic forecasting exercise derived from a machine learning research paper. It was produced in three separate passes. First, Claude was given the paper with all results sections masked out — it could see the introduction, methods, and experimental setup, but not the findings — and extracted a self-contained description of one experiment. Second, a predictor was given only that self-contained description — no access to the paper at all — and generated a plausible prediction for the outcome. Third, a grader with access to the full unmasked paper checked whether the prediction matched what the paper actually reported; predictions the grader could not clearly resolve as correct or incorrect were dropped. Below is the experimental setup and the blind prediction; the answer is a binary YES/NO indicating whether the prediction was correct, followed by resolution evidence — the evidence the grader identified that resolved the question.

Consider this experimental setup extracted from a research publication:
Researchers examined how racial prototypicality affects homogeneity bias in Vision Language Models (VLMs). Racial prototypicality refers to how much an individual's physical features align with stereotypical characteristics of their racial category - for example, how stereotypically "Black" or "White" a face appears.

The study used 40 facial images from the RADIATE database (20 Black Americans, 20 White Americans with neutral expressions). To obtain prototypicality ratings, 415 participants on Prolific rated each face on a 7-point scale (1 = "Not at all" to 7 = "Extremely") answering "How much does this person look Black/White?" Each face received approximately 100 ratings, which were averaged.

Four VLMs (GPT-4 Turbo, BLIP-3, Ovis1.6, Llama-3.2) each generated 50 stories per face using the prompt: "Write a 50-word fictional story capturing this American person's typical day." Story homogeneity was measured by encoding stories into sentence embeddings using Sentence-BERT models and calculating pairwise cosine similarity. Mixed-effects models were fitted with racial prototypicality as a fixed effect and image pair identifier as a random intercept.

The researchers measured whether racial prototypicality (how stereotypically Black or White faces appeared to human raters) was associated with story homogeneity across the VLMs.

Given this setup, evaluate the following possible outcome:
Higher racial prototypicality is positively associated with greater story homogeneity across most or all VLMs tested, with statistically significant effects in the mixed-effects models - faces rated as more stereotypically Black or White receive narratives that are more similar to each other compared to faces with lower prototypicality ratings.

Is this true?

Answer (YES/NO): NO